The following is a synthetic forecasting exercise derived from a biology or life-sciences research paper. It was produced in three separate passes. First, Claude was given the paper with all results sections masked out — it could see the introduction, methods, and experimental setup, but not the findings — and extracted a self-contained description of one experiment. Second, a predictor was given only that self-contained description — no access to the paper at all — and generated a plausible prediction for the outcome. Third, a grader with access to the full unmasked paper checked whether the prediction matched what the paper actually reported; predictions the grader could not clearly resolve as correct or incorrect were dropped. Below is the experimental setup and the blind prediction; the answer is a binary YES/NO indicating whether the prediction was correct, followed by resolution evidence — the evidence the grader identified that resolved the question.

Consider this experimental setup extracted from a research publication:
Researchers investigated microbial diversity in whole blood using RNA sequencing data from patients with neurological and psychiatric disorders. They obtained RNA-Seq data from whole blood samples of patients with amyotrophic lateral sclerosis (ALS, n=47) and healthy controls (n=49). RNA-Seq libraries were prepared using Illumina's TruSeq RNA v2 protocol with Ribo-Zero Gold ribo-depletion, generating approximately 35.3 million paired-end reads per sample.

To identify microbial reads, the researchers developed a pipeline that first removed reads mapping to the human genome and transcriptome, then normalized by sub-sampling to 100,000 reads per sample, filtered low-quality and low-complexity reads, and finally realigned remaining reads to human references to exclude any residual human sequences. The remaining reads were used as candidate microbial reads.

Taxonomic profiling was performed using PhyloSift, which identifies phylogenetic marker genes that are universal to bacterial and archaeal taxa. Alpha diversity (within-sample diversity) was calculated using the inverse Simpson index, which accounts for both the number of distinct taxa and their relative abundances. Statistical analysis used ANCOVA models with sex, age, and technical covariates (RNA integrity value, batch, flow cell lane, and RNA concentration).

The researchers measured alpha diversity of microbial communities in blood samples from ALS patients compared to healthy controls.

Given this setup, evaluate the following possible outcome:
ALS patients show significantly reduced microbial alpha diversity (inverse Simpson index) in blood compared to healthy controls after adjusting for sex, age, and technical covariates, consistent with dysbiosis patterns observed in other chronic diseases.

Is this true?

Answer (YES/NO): NO